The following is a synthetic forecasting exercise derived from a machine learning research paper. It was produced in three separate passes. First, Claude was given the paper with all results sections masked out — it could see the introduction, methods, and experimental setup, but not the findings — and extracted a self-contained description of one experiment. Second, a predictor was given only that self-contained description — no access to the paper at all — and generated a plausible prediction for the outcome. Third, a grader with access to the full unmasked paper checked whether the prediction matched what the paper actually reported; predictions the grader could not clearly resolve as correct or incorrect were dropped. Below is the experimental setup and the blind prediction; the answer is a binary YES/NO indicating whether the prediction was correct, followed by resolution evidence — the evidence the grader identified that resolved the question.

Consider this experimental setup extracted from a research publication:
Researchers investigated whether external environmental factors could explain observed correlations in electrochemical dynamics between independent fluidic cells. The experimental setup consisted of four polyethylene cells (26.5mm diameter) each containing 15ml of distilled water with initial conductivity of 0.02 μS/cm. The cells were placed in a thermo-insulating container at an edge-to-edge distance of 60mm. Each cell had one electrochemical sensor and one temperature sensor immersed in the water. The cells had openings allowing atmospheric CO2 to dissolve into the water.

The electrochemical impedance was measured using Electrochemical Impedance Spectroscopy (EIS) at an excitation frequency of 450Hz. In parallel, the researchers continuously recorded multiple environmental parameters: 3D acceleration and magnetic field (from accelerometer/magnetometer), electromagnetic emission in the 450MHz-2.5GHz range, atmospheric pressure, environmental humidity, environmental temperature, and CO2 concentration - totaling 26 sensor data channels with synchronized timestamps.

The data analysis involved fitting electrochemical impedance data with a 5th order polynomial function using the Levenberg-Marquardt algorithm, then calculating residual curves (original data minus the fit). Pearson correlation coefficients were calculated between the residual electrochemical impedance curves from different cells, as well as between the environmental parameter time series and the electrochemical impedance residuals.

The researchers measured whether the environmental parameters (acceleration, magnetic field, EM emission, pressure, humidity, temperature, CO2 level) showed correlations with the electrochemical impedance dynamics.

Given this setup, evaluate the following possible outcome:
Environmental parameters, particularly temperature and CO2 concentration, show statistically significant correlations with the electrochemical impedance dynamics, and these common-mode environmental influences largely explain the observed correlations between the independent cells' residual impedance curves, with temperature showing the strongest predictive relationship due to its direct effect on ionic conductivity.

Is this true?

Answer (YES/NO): NO